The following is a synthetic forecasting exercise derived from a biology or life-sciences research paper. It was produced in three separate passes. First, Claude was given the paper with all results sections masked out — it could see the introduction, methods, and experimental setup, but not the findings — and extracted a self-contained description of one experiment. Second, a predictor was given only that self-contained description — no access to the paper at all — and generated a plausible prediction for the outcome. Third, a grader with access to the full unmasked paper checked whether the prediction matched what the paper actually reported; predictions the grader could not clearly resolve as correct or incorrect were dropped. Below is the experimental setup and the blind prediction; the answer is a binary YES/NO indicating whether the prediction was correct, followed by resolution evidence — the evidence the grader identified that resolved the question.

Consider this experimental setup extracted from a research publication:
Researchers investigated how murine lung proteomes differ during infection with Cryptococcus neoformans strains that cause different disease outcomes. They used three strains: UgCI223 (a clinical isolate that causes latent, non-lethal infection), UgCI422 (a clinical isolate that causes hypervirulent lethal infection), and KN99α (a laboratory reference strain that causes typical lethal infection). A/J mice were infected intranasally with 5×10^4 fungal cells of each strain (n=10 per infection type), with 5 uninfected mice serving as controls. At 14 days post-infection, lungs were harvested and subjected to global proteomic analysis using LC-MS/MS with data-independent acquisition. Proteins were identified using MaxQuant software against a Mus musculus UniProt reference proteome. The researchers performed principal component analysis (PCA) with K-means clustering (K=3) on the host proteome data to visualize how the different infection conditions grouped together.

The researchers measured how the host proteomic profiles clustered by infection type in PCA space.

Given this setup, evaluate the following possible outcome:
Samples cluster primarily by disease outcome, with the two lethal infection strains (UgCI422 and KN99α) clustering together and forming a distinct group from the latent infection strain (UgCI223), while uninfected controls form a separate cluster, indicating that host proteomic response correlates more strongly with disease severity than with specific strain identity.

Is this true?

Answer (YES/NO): NO